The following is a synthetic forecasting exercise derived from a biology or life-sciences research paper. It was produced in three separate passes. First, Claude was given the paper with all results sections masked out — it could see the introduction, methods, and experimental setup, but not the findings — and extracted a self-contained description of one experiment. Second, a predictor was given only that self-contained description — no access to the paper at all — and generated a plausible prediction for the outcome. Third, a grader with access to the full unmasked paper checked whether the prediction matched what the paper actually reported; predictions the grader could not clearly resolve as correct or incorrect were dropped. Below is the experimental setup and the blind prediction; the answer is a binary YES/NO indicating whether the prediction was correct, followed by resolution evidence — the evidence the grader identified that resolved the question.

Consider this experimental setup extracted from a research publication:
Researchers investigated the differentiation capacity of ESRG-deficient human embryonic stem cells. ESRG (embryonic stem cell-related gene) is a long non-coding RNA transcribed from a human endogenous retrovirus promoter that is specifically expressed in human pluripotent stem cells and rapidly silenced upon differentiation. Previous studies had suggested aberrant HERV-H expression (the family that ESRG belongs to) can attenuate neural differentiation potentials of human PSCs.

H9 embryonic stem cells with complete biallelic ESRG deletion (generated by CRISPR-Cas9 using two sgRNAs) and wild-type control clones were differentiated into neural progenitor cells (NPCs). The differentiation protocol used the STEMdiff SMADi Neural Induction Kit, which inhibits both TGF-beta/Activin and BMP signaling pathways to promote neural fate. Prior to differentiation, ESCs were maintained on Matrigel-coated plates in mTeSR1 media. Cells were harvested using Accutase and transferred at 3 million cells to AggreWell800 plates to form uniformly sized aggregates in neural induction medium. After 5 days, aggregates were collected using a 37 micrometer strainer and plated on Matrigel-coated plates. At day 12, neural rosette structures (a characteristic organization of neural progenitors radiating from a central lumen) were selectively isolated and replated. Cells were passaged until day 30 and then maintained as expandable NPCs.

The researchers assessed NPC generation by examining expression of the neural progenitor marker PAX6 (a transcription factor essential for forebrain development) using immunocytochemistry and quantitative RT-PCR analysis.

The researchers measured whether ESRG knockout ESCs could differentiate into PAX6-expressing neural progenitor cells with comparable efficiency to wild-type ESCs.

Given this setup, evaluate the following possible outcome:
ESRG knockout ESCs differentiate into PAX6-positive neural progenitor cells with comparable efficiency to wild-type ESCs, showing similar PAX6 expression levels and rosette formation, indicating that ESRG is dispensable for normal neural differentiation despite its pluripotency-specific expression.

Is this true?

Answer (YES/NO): YES